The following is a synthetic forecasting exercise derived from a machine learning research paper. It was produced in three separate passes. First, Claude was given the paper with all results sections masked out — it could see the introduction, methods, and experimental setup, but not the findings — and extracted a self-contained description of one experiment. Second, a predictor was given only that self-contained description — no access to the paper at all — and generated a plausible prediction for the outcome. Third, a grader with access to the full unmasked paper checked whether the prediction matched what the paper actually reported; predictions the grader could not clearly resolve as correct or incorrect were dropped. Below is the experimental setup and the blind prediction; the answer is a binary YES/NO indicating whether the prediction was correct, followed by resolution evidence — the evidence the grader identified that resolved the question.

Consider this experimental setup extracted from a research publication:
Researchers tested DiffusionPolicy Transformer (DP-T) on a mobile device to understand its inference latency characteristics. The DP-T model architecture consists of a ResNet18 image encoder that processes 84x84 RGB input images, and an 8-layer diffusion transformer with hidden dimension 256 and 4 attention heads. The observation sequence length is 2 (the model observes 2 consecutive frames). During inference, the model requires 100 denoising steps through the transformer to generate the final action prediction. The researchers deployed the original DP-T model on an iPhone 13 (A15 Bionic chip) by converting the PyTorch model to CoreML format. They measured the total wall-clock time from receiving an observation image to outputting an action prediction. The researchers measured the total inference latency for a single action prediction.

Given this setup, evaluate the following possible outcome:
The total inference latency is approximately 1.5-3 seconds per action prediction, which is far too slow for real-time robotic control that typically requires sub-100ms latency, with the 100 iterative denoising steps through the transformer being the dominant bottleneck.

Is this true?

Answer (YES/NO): NO